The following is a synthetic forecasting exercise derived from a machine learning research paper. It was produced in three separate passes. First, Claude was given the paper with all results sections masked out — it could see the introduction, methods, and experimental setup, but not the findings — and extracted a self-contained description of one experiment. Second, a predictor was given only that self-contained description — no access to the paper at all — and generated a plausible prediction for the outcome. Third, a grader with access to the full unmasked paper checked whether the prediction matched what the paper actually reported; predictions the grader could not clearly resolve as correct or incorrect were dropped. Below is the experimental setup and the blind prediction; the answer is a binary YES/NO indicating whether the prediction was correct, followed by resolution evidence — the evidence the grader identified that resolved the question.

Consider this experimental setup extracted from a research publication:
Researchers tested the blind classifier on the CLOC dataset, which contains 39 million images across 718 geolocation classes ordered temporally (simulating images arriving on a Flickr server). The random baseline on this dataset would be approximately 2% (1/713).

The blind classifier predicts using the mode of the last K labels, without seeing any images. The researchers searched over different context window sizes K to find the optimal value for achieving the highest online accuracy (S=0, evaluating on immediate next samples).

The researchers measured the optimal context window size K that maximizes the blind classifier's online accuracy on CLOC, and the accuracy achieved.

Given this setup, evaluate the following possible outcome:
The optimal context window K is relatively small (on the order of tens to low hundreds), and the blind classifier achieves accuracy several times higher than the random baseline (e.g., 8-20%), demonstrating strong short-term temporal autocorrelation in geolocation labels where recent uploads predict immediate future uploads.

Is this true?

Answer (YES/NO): YES